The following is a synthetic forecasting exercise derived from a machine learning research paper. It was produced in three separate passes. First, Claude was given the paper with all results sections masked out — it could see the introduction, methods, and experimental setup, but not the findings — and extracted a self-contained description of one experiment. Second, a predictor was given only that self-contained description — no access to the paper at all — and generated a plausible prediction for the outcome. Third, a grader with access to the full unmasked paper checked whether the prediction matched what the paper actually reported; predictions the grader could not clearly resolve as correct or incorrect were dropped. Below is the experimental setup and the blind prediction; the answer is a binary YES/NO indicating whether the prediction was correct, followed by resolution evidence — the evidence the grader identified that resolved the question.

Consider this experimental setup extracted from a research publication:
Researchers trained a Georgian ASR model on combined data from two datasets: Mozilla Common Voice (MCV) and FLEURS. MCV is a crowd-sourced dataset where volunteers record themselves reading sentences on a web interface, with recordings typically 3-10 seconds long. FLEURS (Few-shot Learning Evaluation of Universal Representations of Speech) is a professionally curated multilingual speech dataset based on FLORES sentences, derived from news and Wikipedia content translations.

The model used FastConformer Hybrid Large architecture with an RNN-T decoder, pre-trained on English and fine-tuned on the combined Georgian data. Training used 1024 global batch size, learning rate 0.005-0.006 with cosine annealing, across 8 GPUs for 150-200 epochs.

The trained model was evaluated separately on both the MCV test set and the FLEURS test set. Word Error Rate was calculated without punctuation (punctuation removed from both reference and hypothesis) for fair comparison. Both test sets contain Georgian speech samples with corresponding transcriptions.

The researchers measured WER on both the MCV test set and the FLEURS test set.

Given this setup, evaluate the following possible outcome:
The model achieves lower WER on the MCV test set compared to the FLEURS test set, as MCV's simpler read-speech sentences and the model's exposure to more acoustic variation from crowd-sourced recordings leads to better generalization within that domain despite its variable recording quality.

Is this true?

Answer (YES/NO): YES